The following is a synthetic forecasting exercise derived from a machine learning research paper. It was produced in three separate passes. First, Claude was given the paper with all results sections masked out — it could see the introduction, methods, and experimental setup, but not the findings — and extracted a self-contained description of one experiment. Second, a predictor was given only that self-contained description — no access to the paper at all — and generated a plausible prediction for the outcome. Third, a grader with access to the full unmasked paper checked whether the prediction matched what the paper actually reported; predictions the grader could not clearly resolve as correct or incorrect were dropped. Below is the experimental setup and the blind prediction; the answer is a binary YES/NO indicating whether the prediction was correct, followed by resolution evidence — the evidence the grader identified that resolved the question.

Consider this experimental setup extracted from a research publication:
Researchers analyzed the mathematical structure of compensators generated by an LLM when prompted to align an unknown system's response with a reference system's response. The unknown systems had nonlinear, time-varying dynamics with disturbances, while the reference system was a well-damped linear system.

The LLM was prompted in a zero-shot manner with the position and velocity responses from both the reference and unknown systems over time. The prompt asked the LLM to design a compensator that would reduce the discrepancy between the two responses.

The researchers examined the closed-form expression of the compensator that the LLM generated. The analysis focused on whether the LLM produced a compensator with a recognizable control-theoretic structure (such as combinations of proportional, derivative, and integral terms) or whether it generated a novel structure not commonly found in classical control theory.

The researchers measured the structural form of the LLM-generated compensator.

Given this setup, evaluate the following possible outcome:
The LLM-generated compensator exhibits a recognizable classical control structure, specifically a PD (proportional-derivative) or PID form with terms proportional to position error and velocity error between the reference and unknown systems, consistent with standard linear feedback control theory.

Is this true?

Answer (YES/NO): YES